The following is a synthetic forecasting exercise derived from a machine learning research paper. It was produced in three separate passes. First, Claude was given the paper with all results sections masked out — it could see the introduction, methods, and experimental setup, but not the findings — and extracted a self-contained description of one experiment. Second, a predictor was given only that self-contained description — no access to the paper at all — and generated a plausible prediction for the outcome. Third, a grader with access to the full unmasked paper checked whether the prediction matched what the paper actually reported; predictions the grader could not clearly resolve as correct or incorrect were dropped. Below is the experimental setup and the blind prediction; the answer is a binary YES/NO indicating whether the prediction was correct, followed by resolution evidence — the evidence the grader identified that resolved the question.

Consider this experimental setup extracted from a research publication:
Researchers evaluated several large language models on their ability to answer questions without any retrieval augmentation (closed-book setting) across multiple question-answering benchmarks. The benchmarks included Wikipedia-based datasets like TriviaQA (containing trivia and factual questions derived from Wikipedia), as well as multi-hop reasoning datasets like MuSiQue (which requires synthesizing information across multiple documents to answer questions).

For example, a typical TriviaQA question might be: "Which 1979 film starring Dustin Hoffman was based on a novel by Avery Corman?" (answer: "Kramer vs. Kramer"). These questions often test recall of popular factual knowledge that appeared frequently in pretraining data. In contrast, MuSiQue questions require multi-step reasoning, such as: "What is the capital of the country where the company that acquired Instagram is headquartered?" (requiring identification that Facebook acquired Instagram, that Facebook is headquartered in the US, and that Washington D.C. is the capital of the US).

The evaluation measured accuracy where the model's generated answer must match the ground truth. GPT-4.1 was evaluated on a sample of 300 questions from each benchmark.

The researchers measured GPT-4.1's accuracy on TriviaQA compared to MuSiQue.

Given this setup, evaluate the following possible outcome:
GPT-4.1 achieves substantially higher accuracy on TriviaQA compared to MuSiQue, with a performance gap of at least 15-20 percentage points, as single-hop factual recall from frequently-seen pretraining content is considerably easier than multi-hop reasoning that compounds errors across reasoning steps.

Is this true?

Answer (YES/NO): YES